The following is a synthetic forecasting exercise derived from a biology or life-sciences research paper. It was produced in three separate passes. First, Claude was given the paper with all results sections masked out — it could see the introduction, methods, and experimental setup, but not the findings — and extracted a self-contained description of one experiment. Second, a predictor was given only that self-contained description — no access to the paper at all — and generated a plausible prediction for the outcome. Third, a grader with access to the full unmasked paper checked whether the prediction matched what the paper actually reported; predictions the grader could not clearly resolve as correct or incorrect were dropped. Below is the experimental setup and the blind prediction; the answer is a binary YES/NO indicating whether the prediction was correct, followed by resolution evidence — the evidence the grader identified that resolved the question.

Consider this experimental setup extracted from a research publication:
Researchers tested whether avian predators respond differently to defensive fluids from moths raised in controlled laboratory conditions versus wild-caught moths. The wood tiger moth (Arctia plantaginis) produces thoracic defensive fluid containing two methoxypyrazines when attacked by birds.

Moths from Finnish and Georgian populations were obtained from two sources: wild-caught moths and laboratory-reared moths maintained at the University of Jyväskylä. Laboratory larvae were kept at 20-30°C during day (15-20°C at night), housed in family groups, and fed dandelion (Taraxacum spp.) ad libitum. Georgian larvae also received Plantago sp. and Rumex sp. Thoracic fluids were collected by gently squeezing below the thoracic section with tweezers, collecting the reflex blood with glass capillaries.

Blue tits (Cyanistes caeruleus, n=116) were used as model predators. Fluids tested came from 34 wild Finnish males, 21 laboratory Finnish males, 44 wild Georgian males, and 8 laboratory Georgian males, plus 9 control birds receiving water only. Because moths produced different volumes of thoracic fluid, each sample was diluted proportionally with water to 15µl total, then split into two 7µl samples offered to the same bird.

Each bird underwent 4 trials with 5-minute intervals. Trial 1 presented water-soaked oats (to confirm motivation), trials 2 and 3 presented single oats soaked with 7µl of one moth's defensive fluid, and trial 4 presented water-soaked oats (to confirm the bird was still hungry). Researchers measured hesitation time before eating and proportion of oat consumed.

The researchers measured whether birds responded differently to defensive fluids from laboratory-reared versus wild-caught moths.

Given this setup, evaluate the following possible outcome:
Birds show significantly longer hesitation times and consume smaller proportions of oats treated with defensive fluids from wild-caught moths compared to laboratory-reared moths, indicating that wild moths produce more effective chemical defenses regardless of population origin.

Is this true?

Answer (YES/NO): NO